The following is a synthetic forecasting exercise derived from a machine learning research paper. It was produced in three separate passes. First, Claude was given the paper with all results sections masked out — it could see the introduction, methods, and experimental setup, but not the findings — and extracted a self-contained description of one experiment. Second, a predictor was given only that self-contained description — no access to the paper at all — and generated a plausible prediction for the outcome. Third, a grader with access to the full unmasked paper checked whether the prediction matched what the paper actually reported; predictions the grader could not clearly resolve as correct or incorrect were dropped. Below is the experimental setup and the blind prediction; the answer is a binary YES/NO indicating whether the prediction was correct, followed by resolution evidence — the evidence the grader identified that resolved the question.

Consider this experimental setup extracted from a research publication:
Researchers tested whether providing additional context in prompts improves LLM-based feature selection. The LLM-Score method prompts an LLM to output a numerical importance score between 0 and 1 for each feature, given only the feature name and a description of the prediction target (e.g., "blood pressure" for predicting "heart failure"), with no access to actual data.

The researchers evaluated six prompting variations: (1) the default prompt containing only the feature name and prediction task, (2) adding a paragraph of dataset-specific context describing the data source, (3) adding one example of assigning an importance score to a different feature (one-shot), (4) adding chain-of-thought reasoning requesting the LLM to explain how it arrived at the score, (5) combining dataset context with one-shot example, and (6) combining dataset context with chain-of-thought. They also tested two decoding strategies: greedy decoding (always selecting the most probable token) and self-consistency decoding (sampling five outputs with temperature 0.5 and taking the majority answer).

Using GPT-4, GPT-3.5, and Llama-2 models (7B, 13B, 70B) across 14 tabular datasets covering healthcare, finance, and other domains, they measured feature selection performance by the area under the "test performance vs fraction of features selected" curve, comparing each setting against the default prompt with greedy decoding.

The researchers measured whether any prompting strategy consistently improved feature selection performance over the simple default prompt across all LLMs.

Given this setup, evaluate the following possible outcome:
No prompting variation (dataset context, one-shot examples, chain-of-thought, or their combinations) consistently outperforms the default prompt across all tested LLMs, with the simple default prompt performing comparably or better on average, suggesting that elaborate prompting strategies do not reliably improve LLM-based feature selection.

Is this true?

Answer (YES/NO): YES